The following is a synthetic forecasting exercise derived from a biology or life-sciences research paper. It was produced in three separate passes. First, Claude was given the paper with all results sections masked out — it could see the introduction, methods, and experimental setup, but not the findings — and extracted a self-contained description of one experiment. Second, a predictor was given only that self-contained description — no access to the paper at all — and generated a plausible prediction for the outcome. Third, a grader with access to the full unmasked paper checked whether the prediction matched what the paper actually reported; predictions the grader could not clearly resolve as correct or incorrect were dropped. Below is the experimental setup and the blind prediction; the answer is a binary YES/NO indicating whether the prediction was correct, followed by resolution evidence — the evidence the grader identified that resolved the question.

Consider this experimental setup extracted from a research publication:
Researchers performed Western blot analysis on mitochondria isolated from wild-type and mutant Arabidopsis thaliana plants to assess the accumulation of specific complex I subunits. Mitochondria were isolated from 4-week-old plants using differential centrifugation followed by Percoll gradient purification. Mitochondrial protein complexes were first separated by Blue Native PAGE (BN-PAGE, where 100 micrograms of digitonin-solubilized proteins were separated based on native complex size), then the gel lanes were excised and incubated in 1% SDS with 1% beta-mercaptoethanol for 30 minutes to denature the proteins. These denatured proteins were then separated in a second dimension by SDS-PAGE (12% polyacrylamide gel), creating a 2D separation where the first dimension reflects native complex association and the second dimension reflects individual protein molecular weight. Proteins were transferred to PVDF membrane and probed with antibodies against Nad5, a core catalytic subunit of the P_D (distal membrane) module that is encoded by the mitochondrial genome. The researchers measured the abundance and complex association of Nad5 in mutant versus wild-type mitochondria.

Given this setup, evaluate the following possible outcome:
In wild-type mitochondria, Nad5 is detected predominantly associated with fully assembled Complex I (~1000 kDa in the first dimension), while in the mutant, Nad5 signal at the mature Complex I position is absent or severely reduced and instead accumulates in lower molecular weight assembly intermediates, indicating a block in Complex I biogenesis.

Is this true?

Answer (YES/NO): NO